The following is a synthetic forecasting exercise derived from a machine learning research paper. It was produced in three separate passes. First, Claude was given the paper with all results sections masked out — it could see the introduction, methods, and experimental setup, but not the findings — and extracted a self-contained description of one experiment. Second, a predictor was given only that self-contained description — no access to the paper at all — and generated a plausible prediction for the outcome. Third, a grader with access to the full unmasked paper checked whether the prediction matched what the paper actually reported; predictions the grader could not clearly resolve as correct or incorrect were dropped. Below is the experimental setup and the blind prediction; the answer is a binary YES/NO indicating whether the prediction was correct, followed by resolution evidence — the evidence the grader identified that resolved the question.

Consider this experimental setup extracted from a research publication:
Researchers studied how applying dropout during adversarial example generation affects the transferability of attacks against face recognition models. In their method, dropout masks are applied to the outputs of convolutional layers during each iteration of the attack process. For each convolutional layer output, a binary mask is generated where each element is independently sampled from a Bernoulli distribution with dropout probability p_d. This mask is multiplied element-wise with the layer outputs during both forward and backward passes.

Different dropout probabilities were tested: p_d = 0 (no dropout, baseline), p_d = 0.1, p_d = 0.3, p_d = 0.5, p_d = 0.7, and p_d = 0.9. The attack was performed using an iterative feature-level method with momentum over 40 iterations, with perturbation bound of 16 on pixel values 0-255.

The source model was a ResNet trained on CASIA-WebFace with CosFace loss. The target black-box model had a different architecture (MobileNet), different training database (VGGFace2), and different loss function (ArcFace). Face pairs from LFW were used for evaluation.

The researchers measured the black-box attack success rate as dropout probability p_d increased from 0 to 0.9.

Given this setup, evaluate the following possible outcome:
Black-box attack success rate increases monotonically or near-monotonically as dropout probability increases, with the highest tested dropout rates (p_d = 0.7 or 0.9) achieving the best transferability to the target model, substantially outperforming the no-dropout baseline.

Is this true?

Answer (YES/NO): NO